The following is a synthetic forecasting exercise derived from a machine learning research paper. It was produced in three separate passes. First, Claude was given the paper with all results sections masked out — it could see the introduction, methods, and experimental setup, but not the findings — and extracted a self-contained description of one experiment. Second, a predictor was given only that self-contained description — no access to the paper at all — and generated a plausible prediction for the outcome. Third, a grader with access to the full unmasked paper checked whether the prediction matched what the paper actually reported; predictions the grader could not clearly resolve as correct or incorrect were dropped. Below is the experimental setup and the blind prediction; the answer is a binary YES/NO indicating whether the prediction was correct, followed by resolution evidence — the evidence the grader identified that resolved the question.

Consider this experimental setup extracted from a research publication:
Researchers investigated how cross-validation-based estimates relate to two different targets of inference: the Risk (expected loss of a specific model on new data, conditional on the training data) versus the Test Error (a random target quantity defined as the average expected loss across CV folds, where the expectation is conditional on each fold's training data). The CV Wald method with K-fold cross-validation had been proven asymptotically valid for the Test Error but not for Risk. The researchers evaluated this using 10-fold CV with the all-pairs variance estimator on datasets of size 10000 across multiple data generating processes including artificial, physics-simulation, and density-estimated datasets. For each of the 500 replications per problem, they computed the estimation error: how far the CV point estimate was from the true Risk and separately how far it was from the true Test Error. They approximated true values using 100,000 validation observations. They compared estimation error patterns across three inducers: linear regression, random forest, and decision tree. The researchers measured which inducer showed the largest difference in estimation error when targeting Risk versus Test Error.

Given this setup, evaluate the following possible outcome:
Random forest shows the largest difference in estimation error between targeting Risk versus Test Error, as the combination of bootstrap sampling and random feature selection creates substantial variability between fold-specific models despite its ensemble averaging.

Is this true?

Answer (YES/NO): NO